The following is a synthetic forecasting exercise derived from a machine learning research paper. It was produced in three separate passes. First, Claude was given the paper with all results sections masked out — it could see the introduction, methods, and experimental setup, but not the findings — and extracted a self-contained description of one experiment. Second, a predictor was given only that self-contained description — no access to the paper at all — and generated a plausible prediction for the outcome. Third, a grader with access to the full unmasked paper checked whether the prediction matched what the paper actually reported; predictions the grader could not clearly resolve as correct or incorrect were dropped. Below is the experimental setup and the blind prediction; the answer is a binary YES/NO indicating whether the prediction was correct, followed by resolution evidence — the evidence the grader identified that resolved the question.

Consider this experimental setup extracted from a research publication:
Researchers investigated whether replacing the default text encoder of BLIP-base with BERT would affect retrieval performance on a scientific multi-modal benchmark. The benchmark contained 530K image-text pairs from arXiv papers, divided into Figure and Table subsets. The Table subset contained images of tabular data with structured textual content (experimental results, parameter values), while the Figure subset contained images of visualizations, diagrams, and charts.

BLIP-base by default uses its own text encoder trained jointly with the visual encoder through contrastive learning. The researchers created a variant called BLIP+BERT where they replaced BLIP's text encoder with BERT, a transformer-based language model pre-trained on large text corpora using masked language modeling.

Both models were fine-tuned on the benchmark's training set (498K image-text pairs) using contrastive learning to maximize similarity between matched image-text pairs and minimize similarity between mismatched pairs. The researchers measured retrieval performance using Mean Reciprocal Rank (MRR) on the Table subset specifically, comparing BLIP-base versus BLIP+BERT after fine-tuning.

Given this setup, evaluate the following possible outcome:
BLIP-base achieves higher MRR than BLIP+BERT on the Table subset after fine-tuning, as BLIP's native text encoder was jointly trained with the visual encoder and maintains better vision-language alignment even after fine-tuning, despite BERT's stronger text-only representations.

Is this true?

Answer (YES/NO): NO